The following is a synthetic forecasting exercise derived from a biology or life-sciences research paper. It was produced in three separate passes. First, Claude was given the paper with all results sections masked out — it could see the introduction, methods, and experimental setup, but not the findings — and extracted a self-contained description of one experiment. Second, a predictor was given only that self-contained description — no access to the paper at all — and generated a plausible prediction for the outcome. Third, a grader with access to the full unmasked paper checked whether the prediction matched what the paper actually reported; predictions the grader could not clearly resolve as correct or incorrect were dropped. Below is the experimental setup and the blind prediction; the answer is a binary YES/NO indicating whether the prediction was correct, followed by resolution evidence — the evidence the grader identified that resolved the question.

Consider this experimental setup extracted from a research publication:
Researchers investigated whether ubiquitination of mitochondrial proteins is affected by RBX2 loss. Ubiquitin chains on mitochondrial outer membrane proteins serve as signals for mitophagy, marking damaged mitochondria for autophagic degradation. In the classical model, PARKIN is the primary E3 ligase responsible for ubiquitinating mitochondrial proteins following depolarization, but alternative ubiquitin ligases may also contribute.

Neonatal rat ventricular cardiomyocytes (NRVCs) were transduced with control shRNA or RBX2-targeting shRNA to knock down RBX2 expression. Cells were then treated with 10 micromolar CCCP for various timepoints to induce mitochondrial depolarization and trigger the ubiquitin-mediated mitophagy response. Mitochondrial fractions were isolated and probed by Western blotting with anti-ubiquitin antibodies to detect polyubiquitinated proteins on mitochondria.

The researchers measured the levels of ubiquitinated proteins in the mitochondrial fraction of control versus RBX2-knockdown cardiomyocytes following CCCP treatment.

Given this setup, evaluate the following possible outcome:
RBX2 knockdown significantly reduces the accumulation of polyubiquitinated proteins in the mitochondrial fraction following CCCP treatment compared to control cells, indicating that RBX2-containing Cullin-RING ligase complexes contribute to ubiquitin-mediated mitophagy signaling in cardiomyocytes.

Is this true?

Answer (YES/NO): YES